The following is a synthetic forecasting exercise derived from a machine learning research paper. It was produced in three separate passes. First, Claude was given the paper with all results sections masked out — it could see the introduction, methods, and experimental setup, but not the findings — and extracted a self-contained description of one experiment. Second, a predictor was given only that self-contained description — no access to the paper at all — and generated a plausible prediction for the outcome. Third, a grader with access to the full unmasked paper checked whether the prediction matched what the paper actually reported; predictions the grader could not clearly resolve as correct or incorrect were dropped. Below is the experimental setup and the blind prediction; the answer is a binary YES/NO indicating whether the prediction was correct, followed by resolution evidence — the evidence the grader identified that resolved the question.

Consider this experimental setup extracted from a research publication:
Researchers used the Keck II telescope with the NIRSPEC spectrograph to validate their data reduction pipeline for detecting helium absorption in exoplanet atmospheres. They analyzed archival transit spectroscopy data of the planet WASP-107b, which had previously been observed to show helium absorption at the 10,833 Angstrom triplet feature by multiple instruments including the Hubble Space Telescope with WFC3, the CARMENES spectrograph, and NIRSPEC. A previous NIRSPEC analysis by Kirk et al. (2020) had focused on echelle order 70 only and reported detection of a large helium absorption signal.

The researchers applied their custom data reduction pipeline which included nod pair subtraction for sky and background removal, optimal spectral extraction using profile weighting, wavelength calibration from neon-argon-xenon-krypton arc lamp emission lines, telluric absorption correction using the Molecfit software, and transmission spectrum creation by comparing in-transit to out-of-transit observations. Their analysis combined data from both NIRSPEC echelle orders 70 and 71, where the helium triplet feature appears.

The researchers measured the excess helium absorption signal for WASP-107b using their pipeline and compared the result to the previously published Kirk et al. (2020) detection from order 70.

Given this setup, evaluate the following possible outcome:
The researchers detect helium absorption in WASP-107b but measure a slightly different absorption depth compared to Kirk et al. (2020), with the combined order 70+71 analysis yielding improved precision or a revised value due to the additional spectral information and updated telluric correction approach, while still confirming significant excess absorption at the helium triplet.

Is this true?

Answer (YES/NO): NO